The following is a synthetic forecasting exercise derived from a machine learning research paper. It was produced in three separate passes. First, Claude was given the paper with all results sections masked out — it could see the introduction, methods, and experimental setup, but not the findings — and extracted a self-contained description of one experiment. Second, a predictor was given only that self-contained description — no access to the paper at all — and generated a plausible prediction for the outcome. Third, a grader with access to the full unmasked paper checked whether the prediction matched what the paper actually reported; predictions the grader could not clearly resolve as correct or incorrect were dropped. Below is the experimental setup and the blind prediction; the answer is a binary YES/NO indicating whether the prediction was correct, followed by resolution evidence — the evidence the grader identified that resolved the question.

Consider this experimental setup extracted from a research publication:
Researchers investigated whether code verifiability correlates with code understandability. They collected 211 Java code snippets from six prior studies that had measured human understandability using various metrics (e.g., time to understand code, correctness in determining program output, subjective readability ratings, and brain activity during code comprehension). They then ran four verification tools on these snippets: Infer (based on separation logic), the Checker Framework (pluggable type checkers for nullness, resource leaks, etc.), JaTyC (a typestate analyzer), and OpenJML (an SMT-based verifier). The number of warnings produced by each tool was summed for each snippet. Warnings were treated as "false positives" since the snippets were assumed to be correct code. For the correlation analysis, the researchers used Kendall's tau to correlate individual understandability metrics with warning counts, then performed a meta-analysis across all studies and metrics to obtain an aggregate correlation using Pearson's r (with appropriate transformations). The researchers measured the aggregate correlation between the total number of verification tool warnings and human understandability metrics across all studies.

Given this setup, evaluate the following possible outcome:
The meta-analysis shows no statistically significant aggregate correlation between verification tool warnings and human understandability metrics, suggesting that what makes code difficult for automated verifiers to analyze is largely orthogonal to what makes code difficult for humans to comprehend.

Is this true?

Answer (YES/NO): NO